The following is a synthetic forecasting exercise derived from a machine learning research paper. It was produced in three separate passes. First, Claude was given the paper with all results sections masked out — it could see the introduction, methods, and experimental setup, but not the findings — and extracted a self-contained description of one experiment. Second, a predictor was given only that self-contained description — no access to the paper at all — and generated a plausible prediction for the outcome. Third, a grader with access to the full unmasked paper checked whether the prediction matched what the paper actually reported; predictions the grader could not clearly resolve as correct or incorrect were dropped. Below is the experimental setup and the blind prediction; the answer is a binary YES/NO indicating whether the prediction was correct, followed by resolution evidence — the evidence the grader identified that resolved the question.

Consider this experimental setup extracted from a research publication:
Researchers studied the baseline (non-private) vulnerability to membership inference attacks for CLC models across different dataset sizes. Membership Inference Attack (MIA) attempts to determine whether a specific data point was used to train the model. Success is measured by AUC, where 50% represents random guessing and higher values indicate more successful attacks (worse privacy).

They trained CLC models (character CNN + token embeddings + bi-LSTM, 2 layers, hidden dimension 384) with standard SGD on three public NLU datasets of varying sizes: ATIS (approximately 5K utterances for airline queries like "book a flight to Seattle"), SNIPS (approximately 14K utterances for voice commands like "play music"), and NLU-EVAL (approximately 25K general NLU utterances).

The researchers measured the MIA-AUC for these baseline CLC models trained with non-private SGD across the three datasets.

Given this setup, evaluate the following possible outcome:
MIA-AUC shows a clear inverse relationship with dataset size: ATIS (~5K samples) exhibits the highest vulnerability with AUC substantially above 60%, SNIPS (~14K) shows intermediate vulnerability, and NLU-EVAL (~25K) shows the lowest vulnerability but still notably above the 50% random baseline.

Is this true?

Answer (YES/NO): NO